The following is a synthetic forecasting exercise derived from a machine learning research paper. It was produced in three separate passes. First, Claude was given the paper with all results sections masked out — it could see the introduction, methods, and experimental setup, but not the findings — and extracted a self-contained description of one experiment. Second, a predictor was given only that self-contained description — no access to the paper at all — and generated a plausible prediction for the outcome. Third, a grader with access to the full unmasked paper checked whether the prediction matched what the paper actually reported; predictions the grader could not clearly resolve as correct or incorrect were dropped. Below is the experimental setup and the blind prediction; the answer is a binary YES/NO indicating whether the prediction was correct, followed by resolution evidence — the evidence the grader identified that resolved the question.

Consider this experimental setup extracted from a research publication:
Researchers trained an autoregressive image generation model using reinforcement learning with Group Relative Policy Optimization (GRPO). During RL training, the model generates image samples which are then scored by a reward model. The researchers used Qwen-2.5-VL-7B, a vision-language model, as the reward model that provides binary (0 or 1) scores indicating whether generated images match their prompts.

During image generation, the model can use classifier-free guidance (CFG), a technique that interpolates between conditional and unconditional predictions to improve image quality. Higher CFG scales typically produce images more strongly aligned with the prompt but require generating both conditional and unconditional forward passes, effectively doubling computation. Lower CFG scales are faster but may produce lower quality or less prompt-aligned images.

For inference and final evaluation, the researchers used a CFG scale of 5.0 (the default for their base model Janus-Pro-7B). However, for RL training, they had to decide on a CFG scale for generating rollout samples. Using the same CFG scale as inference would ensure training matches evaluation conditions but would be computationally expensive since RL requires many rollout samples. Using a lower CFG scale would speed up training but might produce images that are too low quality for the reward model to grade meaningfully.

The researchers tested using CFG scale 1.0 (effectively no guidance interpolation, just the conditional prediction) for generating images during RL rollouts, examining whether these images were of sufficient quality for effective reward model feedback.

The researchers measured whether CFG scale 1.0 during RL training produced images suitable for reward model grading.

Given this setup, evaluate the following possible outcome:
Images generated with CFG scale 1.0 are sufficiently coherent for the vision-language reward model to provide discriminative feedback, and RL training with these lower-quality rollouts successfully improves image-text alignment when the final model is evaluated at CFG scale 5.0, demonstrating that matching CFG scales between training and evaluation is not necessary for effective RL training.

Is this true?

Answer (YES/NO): YES